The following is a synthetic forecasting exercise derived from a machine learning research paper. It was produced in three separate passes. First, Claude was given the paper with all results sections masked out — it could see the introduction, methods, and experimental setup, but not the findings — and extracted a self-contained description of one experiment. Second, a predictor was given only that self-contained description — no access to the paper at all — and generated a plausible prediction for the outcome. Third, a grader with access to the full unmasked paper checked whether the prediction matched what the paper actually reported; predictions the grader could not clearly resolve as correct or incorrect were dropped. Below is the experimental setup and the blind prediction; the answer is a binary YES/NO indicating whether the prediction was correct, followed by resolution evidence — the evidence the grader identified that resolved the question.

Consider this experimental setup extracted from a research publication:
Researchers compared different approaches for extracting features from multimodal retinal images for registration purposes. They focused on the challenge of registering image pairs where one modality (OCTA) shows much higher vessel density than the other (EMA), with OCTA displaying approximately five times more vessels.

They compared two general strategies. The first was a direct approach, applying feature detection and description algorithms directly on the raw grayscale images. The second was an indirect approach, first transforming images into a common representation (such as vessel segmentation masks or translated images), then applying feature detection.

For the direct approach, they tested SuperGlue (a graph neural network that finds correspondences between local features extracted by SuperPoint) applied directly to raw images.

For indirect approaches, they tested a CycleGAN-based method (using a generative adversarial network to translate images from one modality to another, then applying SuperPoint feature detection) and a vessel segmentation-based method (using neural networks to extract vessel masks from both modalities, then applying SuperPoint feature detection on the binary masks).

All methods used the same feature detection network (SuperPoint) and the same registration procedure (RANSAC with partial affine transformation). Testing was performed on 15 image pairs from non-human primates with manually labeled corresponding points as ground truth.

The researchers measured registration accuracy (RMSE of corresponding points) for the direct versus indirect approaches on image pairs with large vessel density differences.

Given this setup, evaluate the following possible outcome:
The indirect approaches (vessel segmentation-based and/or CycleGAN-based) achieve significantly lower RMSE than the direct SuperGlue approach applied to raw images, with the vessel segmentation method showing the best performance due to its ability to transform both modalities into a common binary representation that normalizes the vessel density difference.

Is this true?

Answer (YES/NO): YES